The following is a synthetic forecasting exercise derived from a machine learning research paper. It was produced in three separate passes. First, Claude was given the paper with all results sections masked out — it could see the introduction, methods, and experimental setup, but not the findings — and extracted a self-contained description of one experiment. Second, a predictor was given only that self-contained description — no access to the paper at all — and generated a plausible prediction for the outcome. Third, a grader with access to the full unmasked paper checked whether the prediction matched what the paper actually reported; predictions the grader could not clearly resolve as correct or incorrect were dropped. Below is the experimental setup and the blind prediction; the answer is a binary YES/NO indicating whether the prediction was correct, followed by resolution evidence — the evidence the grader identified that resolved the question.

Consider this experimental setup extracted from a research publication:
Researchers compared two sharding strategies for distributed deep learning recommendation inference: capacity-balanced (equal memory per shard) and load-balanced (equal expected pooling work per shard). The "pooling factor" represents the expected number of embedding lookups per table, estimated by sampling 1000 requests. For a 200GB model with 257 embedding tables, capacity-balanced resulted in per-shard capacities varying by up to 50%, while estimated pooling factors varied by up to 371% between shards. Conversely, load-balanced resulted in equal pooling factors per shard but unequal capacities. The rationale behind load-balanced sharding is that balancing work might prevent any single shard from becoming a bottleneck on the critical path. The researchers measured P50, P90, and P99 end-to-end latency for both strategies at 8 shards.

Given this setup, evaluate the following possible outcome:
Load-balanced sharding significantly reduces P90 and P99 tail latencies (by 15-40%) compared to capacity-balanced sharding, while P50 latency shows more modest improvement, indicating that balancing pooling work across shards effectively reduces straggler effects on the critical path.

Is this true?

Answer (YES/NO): NO